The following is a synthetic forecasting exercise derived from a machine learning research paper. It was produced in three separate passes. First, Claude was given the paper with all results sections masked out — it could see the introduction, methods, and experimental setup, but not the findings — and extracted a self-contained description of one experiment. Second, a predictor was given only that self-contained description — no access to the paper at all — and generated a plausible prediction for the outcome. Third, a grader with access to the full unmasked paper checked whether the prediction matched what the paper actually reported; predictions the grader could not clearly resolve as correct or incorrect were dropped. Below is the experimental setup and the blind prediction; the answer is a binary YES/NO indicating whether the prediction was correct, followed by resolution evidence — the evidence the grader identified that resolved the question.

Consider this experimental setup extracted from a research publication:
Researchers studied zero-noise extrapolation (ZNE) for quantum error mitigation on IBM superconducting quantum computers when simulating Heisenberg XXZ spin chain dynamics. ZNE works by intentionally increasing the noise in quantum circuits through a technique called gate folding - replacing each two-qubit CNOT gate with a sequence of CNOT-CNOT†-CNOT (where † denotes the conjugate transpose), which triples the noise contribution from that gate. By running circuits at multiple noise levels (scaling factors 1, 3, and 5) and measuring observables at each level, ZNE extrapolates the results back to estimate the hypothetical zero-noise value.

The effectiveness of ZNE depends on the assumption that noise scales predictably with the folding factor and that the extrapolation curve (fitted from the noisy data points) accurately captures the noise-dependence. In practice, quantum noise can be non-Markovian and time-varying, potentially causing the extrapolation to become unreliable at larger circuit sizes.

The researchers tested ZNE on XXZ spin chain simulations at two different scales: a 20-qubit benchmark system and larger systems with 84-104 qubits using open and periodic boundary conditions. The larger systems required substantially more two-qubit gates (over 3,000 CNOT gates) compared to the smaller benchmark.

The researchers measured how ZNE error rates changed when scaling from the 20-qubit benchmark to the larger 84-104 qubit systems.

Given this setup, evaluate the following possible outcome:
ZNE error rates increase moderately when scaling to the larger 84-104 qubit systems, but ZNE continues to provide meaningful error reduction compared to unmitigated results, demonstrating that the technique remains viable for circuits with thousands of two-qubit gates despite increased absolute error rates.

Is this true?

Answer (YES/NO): YES